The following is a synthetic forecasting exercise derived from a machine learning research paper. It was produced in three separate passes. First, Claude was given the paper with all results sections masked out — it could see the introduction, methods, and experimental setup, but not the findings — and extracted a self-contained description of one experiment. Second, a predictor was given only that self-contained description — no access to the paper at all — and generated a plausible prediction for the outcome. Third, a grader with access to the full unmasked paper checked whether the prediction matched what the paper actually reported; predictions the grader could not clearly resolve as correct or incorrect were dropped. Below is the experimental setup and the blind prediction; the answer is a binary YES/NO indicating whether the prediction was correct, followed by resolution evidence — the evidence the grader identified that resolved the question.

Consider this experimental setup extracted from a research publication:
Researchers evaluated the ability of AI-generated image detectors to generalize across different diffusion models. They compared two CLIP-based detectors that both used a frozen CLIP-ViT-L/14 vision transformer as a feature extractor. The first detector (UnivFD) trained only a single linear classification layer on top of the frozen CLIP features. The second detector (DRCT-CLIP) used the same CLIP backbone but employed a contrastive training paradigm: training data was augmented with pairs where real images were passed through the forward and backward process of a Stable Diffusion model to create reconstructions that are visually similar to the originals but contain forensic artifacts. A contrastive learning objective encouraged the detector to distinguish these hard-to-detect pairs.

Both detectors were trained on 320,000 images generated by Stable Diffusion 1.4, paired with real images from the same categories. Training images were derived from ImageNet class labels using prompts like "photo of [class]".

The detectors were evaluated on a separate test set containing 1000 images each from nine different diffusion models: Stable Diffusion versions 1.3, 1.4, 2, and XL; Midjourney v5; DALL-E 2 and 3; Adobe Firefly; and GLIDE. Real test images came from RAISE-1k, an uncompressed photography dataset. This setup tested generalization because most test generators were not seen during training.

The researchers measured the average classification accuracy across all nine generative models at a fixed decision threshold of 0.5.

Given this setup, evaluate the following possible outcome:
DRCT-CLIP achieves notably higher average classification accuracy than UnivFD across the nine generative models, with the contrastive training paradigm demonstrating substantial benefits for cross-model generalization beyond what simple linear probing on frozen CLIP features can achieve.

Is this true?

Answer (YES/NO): NO